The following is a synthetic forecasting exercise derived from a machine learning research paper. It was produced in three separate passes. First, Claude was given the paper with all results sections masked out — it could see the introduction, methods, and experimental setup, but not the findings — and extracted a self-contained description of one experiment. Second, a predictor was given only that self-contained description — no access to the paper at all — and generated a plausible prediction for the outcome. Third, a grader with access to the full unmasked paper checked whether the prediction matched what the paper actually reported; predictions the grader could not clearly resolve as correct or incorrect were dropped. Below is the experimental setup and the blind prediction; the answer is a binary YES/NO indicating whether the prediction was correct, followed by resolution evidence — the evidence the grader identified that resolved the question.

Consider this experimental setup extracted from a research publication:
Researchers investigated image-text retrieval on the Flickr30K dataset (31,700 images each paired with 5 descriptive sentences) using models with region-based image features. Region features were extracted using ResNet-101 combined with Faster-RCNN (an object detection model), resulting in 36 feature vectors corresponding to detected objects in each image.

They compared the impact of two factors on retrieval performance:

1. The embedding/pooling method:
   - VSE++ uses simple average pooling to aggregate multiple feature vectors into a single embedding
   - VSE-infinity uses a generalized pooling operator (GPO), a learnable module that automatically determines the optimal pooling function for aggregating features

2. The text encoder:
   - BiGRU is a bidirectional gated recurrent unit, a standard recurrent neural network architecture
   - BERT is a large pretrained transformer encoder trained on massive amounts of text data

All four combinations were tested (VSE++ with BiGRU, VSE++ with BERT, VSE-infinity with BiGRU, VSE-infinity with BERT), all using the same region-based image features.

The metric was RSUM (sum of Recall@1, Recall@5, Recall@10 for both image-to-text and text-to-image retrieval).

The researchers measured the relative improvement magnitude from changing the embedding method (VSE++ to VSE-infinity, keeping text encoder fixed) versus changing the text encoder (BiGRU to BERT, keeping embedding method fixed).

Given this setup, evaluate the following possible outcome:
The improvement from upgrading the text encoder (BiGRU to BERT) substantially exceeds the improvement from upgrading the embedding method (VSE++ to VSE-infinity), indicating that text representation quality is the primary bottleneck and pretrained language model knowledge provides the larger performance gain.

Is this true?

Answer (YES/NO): NO